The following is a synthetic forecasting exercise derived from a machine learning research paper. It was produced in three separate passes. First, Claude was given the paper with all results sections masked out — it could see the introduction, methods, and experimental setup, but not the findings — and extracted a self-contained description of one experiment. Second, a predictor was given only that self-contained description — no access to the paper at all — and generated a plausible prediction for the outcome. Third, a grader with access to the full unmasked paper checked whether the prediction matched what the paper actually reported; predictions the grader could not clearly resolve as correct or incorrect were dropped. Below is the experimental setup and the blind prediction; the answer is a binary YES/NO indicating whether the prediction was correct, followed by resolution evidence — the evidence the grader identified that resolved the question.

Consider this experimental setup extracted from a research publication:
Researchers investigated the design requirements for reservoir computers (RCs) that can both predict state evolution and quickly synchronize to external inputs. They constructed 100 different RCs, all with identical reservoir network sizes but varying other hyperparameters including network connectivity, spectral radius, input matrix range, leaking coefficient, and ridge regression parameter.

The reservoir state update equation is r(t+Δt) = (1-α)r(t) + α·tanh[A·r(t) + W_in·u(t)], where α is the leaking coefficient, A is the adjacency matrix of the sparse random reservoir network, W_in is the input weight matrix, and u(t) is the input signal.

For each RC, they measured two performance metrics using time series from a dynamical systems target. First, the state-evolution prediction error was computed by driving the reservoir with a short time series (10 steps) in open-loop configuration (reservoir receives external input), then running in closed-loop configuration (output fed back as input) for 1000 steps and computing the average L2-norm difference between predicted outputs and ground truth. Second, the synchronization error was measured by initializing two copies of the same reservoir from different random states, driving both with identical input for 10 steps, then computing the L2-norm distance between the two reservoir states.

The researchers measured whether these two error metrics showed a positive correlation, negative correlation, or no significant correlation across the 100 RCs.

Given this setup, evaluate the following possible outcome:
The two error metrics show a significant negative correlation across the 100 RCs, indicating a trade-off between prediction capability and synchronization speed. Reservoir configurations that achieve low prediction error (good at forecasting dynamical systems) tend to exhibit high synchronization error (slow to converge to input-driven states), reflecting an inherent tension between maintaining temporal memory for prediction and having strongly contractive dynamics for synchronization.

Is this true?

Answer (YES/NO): YES